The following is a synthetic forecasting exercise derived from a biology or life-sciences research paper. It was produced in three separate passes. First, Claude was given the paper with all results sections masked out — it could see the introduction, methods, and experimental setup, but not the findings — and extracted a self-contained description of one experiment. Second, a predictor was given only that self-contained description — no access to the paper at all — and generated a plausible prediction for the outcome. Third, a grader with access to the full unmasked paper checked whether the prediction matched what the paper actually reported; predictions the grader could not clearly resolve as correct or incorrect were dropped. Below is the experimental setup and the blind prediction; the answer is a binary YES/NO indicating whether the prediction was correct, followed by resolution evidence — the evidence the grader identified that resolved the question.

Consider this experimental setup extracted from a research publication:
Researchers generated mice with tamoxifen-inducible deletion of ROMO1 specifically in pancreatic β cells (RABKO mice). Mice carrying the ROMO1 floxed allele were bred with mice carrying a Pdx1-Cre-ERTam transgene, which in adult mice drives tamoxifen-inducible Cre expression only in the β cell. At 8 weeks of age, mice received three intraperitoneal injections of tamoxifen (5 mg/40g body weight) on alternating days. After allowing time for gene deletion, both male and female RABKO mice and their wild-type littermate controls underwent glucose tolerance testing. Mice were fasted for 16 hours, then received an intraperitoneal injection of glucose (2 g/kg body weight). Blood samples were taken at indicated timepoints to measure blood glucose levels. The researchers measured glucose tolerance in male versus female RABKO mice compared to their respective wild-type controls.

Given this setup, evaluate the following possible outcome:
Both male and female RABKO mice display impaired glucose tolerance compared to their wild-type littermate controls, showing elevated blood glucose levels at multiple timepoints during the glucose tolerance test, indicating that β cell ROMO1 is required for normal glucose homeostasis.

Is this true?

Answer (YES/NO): NO